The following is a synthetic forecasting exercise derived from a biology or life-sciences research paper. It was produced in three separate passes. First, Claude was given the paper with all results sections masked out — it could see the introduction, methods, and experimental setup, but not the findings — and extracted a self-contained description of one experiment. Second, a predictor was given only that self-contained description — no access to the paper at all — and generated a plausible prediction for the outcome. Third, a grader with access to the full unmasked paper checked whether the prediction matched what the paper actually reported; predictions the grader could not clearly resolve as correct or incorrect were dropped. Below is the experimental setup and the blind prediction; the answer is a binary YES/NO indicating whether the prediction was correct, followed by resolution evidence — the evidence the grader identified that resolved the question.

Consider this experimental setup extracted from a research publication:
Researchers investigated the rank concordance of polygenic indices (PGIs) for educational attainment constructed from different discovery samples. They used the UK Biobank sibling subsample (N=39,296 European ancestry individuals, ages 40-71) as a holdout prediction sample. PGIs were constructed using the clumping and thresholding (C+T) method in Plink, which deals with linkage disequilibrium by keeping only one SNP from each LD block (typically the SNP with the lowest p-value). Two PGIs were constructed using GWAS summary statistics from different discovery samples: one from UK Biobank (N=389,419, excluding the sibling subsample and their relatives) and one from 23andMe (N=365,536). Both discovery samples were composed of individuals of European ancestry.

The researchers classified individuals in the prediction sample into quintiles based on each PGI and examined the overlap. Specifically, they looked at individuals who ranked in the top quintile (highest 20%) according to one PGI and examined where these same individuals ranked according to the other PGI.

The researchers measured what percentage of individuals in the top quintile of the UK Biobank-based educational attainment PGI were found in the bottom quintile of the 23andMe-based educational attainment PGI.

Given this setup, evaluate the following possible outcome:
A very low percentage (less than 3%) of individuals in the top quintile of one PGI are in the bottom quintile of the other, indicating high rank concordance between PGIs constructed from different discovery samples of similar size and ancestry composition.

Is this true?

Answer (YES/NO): NO